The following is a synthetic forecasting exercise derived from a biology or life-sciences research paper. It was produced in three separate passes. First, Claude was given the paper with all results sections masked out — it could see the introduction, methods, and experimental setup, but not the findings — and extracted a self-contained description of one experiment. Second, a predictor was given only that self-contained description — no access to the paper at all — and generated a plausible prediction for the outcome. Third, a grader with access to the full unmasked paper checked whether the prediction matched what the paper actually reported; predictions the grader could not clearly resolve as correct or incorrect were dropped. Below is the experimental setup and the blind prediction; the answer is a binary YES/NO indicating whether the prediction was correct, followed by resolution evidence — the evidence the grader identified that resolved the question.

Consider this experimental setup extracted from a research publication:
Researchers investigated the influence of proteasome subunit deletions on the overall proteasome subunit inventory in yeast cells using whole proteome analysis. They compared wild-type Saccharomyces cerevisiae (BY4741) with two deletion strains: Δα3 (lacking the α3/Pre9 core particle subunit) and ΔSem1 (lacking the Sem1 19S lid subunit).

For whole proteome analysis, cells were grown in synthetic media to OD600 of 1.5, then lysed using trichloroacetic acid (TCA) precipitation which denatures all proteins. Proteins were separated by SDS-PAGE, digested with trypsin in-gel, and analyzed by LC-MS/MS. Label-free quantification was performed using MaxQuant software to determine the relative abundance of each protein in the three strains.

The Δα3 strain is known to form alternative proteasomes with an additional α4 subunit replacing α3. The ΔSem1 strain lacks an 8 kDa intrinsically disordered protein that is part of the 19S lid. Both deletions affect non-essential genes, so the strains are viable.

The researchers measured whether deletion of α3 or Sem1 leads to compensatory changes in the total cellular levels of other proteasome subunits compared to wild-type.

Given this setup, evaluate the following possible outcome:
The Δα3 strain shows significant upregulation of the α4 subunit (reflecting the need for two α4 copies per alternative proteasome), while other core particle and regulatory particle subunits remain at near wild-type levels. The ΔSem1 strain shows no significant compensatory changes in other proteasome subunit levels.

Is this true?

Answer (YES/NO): NO